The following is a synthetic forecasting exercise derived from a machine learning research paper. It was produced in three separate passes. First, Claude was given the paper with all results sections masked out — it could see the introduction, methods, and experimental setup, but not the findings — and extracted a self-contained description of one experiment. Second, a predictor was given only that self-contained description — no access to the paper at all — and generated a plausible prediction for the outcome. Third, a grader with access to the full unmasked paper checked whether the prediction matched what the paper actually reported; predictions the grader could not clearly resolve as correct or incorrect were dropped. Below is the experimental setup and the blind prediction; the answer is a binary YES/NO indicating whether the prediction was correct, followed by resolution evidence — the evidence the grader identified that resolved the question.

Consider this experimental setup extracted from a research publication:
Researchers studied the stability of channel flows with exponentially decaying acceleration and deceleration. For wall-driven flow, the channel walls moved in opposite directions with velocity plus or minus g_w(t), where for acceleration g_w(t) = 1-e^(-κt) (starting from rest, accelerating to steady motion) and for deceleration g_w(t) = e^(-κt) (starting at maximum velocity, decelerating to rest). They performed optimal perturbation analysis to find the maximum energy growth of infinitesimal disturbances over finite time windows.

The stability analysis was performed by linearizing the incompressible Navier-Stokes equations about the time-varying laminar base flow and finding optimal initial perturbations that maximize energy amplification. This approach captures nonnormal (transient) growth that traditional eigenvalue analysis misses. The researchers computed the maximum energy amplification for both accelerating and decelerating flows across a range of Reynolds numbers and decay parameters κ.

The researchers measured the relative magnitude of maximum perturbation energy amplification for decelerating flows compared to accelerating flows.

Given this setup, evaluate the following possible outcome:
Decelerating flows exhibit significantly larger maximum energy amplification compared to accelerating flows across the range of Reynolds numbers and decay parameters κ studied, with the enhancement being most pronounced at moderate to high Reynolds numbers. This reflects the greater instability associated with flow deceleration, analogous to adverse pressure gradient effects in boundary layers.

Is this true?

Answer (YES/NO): YES